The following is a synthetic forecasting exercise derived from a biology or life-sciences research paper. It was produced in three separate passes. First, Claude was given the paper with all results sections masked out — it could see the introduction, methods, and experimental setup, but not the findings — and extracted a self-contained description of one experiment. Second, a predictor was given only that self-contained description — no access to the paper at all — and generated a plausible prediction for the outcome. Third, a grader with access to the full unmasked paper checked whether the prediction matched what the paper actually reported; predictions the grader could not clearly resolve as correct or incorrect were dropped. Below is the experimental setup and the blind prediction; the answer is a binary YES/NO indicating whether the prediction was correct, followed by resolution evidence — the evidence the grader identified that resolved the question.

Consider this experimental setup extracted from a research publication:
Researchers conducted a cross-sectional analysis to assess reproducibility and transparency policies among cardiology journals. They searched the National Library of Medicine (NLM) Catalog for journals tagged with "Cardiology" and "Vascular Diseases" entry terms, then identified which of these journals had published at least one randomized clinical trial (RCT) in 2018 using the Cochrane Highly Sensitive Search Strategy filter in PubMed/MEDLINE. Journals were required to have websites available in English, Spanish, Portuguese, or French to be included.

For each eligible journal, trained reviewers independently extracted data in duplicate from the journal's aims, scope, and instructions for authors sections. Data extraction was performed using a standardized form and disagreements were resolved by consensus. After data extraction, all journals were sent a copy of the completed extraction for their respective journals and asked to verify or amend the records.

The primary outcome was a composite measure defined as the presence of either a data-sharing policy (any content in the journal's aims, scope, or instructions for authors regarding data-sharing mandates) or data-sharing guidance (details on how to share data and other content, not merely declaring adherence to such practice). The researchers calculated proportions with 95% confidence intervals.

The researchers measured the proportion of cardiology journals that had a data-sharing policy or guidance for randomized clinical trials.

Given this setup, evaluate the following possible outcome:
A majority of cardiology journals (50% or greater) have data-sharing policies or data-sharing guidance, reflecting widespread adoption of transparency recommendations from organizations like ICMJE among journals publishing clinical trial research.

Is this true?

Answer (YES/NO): YES